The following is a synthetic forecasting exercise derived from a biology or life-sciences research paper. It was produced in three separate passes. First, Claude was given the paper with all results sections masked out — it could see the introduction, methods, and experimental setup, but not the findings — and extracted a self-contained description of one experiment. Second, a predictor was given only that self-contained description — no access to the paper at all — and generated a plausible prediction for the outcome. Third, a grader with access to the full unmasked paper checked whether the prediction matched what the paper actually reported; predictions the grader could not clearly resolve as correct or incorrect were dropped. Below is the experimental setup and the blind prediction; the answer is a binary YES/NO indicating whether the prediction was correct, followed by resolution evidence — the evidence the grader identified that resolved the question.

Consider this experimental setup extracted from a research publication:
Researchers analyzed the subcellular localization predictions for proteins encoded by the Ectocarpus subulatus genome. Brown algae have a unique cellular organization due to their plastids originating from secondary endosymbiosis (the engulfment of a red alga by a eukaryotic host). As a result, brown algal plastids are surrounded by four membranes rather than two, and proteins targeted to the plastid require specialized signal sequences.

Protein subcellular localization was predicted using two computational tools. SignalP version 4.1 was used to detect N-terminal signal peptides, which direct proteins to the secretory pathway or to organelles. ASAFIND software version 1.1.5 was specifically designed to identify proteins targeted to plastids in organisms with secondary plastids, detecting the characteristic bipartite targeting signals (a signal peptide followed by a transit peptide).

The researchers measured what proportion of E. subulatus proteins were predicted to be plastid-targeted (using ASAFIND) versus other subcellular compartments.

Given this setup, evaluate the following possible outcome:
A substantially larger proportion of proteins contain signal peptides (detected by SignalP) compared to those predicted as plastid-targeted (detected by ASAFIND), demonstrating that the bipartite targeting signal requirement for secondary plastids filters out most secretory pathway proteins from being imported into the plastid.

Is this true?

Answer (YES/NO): YES